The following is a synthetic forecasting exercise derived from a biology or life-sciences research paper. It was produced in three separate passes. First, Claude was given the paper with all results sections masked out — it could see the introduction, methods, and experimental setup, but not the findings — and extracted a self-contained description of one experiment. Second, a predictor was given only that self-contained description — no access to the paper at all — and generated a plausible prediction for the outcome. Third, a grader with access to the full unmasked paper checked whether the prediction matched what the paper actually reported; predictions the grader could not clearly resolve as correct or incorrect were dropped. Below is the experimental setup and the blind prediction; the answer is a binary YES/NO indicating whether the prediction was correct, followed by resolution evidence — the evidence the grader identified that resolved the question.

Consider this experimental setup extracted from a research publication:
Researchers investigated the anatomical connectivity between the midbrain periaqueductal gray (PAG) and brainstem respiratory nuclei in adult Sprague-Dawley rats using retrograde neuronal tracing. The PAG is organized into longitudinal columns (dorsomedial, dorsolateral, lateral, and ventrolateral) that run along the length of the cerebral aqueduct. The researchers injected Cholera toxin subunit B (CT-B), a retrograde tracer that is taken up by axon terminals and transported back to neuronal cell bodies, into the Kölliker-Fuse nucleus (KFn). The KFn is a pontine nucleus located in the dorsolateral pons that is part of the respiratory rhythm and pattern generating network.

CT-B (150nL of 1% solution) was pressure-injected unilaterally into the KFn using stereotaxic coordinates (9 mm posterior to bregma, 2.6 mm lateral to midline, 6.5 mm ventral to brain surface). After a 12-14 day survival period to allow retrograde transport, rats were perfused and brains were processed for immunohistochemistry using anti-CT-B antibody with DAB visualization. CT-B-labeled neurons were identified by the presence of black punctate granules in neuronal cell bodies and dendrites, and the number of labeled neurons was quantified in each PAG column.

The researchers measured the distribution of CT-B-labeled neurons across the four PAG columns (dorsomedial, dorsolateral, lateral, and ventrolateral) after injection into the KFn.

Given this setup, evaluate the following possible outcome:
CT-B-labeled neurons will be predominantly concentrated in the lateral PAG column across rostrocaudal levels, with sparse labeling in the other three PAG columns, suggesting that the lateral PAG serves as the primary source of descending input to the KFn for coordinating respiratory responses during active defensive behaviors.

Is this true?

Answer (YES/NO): NO